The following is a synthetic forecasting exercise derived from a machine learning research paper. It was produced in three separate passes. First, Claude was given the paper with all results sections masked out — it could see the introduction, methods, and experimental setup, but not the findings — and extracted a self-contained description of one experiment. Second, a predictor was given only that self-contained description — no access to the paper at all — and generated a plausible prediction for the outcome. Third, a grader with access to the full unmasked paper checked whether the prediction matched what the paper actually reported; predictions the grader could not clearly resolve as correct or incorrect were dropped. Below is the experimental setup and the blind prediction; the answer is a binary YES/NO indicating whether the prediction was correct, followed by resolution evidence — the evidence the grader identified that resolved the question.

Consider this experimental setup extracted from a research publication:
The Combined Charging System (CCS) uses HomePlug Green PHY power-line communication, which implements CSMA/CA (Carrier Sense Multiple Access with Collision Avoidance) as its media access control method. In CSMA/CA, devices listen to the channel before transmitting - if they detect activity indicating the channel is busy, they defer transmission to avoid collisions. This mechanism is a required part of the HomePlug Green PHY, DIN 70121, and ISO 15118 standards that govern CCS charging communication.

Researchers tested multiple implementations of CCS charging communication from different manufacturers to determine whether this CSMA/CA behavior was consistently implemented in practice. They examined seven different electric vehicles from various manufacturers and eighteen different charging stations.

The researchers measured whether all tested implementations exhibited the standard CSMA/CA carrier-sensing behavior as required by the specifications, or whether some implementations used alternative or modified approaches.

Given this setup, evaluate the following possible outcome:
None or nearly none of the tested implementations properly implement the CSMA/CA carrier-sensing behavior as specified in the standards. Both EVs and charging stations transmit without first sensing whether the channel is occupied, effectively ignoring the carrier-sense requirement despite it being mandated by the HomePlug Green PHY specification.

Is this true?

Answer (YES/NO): NO